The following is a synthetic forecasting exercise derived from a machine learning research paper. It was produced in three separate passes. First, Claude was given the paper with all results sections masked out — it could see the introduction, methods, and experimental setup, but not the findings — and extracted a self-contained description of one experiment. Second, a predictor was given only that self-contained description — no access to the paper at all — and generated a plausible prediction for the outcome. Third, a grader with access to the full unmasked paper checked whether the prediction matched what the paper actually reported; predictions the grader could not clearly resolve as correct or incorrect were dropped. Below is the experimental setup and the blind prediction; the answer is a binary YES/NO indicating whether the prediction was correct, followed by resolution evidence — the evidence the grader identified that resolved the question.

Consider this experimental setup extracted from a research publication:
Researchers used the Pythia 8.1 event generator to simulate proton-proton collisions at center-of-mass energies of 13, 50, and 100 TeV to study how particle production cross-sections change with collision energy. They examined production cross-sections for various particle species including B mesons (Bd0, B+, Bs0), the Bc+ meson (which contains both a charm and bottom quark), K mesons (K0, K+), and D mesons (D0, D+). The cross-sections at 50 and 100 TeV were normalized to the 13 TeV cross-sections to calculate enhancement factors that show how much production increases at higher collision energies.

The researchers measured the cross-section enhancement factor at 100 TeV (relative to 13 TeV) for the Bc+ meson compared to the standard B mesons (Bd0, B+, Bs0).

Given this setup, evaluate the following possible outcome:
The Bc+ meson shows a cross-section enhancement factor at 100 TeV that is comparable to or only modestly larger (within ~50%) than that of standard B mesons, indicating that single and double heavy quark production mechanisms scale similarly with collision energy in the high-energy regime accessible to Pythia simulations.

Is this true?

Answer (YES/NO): NO